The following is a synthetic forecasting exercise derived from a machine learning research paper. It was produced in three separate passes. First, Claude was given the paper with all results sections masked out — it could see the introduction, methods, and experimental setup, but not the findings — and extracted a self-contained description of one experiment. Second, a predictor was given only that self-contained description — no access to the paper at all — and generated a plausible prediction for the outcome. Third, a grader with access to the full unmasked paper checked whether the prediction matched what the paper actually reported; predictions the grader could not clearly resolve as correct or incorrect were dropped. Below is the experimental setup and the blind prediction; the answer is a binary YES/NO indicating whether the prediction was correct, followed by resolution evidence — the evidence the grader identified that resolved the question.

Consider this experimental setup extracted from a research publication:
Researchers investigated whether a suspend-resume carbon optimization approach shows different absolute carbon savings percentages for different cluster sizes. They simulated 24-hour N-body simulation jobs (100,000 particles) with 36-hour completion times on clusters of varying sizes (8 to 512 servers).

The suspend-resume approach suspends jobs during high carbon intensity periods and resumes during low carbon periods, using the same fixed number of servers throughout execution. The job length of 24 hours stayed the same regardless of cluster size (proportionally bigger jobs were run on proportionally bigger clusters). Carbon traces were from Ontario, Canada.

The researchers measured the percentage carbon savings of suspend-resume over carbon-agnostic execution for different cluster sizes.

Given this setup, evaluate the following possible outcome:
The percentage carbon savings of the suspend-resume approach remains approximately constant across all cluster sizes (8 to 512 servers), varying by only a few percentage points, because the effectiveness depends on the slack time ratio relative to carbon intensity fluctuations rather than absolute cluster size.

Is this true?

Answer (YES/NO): YES